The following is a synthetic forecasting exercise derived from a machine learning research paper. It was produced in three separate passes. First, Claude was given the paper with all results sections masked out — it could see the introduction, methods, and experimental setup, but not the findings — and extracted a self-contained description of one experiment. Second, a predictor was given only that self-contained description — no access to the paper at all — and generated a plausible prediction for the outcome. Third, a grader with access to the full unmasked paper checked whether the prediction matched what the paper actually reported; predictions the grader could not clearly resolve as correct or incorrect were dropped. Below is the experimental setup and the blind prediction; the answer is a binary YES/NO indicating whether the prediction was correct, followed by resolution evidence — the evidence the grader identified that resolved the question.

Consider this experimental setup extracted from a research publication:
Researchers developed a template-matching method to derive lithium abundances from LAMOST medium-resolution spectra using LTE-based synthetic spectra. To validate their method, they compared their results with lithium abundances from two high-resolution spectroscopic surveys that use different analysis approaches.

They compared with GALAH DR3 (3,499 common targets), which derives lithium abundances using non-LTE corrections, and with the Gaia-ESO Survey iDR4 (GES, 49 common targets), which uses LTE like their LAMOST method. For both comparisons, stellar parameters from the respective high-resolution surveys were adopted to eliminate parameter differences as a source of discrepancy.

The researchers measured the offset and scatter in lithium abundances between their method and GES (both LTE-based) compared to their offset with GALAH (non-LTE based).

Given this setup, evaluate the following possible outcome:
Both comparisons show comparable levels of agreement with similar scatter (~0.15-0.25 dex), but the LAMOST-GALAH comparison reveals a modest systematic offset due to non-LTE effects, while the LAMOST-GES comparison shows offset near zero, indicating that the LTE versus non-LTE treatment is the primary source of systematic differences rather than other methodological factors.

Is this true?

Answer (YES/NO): NO